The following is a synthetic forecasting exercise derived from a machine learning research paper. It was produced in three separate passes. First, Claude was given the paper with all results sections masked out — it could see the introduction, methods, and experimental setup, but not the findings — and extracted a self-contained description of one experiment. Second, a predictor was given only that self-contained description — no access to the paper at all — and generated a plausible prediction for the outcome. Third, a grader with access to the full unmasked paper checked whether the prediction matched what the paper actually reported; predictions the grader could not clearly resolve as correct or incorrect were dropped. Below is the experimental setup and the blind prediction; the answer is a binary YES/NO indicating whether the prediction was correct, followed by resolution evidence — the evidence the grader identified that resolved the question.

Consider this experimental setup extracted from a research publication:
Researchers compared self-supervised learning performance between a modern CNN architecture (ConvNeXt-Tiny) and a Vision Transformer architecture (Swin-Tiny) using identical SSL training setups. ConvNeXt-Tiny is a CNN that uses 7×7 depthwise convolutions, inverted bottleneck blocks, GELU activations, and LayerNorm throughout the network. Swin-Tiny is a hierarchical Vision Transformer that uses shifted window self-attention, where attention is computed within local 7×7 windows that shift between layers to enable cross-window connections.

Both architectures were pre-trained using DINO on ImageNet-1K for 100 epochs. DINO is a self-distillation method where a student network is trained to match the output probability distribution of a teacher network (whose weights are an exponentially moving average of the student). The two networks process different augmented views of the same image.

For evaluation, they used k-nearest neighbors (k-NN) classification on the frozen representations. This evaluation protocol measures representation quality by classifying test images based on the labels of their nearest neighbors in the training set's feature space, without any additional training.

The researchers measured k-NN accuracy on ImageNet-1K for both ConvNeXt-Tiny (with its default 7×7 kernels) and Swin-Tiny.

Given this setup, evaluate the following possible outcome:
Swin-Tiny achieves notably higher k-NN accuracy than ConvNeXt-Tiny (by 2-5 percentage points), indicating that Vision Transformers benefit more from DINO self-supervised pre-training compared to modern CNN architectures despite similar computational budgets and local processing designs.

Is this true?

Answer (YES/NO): NO